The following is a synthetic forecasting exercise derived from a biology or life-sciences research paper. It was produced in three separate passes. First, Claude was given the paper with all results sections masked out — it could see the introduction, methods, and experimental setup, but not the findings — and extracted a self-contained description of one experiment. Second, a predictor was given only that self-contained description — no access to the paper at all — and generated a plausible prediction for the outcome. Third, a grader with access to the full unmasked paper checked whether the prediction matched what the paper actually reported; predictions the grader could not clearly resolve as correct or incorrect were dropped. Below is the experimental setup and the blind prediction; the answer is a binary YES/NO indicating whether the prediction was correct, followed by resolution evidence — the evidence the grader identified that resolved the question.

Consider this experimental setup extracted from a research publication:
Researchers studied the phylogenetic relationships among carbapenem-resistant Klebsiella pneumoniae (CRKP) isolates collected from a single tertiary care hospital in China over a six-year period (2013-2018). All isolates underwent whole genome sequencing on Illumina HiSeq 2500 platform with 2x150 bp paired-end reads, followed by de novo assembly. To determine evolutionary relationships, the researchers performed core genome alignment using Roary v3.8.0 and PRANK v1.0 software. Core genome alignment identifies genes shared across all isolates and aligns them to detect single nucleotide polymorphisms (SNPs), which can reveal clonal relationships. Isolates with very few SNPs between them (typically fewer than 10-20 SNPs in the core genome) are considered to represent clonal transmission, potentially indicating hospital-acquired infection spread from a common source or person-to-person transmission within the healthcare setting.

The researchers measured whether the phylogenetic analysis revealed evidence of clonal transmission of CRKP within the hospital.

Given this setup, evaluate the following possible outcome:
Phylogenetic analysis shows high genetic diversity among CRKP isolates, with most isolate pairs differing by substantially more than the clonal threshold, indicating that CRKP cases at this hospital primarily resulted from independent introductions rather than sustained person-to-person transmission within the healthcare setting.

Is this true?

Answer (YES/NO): NO